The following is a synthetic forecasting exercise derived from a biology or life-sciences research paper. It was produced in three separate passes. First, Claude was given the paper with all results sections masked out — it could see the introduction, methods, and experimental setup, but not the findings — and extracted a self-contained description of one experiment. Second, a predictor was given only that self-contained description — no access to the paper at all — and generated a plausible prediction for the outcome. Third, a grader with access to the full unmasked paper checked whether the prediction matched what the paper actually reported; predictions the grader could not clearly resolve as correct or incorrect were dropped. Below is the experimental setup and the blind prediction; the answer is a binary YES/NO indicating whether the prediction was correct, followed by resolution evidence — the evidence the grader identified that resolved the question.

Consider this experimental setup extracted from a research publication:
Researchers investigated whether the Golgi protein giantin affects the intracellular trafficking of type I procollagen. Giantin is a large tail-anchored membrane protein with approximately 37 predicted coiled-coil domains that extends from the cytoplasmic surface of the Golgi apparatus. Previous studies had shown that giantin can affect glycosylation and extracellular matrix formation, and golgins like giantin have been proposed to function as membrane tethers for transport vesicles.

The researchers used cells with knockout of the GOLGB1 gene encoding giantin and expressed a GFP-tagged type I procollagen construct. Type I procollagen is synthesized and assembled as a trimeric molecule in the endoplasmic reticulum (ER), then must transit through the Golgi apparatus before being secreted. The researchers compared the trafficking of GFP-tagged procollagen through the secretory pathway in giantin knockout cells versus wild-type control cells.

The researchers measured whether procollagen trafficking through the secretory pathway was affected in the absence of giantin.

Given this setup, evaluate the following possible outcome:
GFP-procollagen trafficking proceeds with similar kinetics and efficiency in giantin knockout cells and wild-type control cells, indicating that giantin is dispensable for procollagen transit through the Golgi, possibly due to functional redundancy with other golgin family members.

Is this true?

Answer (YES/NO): YES